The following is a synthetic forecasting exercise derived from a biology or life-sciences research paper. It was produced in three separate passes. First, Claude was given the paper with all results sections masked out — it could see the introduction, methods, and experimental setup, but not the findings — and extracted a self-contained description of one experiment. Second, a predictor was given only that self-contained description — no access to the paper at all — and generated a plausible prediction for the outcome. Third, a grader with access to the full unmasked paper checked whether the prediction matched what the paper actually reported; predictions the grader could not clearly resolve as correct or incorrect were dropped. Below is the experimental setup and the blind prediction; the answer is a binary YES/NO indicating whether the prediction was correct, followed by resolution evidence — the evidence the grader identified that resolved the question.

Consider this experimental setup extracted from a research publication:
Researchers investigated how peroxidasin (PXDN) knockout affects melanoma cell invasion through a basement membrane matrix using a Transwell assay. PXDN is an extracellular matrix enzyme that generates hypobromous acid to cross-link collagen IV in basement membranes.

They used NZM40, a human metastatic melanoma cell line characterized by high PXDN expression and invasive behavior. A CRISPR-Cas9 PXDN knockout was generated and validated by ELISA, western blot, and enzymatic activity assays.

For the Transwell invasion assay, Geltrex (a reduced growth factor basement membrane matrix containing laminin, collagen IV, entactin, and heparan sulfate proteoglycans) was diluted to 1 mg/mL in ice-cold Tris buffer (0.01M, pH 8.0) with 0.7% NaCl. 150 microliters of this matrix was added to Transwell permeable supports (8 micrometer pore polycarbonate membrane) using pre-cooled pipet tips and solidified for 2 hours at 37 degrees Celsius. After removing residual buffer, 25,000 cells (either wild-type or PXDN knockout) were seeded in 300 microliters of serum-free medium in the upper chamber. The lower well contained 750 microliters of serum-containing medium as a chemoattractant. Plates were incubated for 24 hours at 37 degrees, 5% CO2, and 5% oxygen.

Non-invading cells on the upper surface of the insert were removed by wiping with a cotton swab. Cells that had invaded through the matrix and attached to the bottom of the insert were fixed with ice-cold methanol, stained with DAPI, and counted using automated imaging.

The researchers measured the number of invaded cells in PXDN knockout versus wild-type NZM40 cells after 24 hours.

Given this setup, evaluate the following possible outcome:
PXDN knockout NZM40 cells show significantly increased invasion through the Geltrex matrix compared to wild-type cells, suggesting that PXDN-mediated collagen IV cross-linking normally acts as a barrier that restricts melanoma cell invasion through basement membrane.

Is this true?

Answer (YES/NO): NO